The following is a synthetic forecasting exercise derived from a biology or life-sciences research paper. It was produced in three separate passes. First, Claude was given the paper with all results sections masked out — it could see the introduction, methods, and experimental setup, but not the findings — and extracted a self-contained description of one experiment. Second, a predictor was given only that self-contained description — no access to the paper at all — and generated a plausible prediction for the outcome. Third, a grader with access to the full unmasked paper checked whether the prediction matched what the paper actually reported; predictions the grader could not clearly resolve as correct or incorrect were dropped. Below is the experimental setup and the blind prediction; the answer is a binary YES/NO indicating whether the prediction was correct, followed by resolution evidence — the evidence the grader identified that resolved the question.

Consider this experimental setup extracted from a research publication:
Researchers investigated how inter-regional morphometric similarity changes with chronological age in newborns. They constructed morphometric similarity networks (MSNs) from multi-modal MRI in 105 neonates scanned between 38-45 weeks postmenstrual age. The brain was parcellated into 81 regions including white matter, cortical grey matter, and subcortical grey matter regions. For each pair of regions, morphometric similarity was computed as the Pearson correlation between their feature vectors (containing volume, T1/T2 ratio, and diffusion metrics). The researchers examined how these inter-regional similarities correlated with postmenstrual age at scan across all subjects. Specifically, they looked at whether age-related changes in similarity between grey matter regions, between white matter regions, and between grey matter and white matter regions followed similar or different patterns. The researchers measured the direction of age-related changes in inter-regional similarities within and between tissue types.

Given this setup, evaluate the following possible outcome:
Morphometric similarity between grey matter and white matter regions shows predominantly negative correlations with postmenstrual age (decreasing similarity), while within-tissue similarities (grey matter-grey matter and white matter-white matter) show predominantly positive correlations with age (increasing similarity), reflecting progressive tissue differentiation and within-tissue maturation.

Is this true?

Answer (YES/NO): YES